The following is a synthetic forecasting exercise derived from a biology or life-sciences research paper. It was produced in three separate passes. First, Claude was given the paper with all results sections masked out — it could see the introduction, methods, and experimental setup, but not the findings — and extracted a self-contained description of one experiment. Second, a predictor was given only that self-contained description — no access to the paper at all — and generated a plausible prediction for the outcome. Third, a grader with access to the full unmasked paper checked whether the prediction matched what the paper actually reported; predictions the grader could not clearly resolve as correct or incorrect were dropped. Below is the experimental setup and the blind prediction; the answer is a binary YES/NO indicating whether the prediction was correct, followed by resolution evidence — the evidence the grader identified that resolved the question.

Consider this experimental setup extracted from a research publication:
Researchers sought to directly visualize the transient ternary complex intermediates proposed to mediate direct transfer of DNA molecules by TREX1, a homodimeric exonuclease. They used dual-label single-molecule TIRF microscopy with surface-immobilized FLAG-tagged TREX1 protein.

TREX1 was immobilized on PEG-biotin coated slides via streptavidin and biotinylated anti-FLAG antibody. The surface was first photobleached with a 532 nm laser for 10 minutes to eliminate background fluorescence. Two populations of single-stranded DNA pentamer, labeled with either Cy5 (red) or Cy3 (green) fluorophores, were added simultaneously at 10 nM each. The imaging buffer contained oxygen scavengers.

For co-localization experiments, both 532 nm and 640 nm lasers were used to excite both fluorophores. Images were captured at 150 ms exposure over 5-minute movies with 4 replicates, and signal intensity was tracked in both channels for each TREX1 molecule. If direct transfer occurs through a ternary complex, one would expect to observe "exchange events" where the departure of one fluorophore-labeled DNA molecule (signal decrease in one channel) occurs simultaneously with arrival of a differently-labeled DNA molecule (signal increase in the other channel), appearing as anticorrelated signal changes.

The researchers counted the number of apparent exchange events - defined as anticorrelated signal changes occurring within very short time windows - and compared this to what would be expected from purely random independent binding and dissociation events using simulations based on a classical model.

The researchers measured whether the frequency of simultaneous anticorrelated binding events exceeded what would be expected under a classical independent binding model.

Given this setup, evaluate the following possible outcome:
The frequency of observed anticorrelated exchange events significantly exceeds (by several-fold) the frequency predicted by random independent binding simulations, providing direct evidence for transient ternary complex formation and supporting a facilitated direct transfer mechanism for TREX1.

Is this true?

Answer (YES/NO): YES